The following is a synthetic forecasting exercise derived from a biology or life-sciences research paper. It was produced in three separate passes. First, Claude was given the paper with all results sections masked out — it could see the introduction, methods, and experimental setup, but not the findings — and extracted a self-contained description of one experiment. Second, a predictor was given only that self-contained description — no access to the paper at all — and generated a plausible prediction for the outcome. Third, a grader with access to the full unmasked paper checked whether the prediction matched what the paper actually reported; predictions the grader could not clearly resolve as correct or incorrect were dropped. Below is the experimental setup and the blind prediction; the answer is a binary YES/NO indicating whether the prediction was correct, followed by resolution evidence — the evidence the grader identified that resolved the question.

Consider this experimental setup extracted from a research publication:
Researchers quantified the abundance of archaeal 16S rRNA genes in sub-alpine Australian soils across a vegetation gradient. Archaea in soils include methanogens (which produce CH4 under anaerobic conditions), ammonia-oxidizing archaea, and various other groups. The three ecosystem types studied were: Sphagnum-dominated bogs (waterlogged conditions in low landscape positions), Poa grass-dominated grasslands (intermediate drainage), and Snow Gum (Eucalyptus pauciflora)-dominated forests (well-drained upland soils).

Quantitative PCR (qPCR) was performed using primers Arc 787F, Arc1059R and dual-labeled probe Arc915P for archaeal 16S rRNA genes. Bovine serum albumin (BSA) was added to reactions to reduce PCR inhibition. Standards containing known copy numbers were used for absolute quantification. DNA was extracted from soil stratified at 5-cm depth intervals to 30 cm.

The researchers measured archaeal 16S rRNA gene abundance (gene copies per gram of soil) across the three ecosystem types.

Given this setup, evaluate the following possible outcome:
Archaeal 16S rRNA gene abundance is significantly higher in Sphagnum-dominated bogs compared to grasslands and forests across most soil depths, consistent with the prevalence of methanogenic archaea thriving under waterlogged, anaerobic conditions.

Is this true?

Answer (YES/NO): YES